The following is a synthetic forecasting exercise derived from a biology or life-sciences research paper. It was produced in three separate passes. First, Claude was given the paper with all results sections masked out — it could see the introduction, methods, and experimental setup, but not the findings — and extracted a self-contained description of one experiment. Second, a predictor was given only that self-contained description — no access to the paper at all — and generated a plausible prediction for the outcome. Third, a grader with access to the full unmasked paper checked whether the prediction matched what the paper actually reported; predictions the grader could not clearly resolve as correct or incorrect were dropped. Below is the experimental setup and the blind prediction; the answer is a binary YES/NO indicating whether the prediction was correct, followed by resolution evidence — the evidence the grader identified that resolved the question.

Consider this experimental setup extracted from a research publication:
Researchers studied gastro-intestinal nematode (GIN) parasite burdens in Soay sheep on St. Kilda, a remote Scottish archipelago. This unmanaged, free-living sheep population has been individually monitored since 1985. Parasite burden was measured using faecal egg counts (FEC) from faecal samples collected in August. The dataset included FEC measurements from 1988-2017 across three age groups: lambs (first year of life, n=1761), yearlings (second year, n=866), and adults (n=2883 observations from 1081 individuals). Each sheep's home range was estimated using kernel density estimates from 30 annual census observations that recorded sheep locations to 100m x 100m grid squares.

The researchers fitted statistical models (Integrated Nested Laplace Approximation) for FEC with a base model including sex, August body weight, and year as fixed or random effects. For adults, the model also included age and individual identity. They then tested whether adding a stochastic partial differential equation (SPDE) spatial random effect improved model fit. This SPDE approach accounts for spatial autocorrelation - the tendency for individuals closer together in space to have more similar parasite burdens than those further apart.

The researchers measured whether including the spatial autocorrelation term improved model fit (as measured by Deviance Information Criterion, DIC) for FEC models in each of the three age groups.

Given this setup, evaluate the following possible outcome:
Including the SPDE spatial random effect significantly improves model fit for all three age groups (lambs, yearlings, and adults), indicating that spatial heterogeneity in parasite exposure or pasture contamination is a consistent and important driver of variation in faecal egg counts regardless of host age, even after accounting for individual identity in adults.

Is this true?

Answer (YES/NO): NO